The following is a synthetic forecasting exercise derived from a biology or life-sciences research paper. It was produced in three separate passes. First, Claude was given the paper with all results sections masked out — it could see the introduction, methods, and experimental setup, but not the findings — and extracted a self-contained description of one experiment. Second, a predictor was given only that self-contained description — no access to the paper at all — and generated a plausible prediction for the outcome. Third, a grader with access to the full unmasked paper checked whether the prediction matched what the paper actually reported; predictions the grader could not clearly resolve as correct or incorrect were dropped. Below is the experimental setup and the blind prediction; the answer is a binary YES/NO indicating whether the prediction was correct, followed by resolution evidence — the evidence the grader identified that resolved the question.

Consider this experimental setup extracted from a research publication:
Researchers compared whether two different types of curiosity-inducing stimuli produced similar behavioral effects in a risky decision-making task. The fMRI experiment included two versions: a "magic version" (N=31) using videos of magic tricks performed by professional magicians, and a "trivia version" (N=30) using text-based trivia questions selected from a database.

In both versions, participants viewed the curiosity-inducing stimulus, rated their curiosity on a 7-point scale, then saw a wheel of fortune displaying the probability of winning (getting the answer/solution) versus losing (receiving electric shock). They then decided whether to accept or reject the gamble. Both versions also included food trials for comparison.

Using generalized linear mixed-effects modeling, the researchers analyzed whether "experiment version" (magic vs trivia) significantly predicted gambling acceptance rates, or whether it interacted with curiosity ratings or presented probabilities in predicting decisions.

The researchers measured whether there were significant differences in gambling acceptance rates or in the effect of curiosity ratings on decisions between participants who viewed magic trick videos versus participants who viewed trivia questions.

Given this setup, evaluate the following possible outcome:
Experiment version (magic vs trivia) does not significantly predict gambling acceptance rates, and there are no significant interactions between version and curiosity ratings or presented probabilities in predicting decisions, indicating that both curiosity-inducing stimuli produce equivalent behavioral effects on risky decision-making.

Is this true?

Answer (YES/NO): YES